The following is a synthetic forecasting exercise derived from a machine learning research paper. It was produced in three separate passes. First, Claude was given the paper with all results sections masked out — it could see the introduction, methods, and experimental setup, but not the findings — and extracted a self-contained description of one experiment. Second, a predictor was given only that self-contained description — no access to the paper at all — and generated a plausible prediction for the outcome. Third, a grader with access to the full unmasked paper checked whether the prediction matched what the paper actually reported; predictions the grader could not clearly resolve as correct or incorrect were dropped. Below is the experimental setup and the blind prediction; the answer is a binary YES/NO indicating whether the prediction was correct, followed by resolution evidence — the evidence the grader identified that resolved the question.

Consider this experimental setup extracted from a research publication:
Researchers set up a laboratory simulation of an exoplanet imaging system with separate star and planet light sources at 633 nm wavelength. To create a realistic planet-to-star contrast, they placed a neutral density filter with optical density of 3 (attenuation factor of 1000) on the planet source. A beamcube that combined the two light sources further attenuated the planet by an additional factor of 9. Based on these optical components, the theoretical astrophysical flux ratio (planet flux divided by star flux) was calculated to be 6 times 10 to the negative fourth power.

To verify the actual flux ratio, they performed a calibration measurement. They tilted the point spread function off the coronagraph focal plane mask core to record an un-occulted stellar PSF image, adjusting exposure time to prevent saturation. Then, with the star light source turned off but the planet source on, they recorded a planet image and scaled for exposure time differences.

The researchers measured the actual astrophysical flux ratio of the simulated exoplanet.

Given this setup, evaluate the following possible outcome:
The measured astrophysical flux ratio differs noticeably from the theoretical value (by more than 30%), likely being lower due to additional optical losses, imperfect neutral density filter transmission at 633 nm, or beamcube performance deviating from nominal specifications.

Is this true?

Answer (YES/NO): NO